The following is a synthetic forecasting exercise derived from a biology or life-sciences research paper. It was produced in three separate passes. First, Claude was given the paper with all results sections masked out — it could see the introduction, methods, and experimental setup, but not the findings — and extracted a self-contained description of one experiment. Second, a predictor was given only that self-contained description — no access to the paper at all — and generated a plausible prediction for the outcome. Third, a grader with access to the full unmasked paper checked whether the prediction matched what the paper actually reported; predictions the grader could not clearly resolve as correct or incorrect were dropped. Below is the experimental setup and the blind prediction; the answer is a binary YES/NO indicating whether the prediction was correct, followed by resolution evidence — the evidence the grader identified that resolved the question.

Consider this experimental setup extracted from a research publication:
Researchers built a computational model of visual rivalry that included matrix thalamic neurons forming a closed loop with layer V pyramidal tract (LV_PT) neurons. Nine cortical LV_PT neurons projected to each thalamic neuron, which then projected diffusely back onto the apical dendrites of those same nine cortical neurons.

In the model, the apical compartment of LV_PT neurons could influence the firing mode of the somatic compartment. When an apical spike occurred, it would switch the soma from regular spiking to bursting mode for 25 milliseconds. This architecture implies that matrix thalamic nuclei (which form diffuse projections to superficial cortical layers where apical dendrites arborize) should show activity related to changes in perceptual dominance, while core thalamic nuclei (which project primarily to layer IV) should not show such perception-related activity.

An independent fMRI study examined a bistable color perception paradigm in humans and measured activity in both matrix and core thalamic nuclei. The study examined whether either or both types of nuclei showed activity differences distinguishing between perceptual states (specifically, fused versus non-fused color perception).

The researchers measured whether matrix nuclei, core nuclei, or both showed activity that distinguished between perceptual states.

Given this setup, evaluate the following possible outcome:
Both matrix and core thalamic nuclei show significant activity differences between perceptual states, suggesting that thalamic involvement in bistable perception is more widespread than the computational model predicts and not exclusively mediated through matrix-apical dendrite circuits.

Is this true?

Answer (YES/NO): NO